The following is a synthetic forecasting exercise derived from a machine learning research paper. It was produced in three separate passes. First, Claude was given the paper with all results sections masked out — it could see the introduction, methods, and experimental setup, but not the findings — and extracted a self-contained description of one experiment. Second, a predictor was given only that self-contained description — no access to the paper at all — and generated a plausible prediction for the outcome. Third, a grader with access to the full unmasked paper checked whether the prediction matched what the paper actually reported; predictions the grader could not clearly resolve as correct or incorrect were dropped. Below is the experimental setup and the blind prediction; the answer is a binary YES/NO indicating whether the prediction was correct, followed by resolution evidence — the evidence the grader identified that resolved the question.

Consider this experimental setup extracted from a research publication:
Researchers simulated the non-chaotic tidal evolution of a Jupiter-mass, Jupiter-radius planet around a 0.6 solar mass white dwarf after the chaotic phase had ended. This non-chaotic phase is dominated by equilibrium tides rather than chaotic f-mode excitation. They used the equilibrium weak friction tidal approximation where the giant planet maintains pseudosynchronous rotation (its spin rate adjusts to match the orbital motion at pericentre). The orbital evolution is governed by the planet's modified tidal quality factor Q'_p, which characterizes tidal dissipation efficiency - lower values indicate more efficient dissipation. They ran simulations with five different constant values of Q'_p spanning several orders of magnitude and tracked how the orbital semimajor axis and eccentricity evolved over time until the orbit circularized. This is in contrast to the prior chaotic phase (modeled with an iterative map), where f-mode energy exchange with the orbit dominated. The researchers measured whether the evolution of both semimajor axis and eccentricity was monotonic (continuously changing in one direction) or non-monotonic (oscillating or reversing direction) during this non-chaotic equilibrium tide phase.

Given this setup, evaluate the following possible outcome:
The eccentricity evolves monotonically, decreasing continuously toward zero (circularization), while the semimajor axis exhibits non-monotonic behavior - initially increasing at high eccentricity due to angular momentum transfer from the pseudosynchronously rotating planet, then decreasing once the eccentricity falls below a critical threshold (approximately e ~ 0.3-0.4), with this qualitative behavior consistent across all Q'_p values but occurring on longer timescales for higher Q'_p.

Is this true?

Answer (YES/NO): NO